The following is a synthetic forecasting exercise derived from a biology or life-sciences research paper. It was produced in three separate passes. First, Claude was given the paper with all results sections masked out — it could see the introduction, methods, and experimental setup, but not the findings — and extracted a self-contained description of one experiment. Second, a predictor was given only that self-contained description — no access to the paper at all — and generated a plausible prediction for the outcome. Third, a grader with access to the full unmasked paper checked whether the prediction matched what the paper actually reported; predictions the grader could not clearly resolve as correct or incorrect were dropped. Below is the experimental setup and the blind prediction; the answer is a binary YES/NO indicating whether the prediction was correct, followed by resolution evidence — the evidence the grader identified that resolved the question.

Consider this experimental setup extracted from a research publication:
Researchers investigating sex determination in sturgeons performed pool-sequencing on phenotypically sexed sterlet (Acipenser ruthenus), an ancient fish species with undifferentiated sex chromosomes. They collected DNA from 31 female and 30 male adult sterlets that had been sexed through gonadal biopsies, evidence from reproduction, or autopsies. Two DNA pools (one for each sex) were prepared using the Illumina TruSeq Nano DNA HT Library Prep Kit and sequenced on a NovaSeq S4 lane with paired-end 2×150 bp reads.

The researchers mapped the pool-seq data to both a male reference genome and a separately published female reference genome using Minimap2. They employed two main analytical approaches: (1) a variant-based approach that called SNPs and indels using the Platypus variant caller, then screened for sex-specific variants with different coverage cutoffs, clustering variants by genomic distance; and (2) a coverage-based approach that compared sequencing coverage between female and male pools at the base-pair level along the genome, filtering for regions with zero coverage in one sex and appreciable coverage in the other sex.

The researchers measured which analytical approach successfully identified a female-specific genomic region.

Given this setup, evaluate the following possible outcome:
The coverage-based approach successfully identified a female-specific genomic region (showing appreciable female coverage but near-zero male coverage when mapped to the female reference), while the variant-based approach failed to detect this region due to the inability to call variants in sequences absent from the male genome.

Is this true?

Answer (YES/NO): YES